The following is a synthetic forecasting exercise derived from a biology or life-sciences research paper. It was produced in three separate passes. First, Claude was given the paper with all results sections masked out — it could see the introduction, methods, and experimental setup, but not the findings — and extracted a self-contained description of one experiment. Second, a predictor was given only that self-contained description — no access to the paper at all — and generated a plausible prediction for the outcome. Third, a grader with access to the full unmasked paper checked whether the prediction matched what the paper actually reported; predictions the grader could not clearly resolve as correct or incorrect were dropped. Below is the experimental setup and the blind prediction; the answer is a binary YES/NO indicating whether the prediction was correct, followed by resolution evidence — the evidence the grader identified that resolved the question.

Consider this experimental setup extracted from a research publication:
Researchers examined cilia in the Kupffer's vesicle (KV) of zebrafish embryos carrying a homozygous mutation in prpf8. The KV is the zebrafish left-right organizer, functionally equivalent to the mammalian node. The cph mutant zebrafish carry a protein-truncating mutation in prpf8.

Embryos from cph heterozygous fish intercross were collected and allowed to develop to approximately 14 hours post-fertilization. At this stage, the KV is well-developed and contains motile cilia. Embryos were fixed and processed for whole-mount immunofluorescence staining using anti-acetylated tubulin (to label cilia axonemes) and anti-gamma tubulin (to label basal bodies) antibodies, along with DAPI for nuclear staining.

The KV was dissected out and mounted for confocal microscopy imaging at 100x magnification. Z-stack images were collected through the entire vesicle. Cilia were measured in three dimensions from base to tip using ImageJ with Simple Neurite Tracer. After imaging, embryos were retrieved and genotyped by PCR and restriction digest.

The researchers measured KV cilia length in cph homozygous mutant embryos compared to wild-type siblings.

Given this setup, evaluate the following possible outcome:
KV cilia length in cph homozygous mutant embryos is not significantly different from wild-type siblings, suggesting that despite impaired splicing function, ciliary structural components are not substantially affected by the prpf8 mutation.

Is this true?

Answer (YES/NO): NO